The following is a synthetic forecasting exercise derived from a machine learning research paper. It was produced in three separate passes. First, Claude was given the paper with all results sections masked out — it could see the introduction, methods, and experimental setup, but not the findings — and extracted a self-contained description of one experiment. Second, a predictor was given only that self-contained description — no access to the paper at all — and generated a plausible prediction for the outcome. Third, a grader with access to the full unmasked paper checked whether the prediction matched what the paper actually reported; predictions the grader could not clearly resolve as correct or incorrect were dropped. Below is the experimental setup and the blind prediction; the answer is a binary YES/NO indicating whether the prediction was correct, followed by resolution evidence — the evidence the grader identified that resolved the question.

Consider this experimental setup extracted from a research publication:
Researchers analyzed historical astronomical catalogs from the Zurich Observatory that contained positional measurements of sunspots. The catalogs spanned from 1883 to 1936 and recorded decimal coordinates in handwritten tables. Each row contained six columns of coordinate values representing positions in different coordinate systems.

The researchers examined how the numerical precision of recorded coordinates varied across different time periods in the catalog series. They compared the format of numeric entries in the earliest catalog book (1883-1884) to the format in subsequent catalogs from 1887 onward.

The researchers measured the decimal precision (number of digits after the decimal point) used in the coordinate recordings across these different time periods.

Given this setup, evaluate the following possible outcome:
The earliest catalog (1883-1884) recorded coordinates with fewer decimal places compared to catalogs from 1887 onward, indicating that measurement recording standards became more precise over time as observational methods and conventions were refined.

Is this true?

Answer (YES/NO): NO